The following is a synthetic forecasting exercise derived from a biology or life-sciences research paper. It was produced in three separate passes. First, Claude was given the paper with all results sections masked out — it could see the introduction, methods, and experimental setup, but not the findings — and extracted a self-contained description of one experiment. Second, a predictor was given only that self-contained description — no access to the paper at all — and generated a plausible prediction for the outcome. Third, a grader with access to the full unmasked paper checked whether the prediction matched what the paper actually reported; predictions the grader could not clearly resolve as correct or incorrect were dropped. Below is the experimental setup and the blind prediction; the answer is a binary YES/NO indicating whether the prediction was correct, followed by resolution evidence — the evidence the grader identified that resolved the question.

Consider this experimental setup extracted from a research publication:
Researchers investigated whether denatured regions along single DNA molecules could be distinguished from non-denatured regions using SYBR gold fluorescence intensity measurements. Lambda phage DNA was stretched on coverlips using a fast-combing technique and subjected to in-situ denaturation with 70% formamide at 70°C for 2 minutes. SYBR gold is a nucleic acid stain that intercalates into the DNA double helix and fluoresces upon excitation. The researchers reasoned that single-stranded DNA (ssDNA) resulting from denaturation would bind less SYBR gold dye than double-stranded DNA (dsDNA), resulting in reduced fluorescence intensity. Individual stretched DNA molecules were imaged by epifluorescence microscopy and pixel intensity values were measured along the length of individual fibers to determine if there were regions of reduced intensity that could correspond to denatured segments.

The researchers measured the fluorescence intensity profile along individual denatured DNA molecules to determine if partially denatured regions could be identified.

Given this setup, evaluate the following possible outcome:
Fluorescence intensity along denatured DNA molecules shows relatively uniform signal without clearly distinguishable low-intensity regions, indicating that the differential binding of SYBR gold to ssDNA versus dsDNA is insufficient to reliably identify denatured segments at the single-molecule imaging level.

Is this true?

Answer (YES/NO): NO